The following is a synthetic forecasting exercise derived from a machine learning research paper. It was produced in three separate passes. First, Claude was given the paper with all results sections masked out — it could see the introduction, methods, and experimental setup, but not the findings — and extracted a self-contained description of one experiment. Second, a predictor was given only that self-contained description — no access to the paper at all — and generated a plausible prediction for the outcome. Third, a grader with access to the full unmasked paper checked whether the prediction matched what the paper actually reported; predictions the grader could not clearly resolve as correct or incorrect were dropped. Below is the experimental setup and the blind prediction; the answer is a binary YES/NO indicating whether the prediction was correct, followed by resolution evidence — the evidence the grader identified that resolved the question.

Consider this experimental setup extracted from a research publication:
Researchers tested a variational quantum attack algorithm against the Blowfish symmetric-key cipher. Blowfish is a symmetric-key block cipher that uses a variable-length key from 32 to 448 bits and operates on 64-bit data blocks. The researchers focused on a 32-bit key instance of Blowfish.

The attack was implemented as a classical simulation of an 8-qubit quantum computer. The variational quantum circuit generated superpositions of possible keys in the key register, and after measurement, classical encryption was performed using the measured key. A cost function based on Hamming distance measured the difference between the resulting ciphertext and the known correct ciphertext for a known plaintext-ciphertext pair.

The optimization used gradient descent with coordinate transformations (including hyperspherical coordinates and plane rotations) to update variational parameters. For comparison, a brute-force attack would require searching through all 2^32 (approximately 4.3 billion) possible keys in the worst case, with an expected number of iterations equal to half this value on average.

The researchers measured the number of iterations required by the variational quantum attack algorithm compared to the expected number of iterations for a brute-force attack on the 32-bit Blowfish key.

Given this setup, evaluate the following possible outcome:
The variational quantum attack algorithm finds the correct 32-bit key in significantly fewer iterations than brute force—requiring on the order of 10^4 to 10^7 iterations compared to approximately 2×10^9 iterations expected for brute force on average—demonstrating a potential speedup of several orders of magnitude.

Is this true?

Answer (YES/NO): YES